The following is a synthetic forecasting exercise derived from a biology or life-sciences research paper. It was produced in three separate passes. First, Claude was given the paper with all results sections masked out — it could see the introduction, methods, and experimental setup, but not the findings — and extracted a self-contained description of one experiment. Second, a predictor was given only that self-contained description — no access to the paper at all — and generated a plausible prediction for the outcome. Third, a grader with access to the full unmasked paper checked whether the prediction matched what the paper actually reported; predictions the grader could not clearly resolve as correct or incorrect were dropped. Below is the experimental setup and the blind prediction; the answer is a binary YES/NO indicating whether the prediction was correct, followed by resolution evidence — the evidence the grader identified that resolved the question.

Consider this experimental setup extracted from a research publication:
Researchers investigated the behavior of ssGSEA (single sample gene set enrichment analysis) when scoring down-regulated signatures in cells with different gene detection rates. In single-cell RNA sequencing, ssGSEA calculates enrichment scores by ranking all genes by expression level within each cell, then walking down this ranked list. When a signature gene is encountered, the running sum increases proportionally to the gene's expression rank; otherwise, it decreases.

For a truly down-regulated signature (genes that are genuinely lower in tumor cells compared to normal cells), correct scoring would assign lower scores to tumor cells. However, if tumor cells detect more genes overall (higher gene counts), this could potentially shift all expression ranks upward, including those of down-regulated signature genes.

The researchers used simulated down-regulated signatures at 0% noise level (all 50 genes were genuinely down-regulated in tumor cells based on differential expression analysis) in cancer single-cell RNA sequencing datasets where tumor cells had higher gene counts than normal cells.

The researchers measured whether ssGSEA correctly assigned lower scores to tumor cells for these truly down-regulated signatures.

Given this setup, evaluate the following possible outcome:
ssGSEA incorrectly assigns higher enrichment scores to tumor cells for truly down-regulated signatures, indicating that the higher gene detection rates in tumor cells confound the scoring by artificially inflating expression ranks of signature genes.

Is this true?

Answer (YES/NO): YES